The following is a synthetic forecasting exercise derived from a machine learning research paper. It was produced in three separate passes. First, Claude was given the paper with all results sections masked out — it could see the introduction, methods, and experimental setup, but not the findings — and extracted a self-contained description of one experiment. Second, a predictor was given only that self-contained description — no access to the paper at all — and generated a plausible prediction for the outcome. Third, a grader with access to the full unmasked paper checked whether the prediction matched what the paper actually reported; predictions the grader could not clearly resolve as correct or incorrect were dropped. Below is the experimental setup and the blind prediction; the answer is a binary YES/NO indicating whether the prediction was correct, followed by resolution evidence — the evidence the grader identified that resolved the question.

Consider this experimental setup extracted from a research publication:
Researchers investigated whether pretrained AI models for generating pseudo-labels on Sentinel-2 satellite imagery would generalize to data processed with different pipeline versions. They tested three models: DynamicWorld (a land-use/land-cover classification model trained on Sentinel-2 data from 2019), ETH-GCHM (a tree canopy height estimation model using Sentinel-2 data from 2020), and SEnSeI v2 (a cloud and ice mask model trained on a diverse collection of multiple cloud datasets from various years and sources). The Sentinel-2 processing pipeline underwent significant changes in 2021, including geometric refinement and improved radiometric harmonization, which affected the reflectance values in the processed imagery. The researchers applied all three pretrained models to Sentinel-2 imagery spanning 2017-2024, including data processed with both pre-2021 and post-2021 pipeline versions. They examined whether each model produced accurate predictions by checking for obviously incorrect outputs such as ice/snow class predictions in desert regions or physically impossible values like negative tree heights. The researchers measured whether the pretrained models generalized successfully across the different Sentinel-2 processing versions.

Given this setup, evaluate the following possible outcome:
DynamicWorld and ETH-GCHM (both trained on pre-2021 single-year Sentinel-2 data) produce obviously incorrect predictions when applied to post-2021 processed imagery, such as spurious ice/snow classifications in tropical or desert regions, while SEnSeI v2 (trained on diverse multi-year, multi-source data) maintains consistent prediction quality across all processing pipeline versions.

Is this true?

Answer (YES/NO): YES